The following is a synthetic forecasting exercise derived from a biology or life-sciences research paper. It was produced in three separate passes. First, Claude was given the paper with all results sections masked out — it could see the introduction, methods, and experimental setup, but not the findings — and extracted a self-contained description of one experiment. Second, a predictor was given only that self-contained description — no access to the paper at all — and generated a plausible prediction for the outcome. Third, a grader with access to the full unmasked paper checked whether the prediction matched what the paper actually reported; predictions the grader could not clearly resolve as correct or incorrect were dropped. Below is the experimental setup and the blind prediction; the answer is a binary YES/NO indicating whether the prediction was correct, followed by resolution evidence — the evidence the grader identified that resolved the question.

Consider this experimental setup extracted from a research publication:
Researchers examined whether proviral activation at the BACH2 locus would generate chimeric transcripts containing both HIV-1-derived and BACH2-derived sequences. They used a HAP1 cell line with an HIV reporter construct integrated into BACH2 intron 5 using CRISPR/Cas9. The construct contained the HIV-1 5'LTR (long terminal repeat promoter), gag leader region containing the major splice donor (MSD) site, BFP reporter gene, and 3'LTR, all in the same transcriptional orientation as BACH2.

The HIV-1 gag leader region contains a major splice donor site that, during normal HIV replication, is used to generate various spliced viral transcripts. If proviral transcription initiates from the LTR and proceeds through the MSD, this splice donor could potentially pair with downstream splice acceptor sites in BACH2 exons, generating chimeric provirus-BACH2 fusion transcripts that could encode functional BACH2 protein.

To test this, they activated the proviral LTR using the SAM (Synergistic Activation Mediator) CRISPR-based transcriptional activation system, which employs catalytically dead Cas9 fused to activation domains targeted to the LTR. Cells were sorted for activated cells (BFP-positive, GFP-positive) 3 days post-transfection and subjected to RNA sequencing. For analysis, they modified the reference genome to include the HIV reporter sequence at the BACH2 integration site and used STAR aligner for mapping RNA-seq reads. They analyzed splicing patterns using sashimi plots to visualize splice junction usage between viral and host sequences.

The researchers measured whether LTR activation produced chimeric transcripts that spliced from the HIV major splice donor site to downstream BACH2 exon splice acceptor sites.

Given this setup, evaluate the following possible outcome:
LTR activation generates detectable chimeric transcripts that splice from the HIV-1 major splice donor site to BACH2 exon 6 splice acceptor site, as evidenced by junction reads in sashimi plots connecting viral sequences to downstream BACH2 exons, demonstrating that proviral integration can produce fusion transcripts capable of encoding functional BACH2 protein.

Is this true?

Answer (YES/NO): YES